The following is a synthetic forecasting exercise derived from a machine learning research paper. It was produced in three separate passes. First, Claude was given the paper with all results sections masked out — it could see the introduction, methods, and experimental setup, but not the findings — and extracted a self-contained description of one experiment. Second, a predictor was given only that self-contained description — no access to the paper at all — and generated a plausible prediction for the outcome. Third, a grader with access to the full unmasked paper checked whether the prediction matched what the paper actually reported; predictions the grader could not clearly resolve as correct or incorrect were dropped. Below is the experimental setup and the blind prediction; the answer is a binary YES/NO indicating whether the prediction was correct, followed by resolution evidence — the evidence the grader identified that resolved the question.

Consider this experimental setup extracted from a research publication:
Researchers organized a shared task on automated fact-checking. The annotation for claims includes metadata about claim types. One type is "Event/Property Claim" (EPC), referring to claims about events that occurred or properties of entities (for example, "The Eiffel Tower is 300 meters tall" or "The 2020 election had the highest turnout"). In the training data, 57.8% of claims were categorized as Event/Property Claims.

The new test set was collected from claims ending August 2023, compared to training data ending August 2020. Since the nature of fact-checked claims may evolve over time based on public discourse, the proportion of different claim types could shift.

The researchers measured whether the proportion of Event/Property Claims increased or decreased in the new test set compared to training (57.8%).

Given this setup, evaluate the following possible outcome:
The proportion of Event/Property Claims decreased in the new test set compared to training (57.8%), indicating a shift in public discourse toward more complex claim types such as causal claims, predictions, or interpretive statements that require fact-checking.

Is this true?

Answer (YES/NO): NO